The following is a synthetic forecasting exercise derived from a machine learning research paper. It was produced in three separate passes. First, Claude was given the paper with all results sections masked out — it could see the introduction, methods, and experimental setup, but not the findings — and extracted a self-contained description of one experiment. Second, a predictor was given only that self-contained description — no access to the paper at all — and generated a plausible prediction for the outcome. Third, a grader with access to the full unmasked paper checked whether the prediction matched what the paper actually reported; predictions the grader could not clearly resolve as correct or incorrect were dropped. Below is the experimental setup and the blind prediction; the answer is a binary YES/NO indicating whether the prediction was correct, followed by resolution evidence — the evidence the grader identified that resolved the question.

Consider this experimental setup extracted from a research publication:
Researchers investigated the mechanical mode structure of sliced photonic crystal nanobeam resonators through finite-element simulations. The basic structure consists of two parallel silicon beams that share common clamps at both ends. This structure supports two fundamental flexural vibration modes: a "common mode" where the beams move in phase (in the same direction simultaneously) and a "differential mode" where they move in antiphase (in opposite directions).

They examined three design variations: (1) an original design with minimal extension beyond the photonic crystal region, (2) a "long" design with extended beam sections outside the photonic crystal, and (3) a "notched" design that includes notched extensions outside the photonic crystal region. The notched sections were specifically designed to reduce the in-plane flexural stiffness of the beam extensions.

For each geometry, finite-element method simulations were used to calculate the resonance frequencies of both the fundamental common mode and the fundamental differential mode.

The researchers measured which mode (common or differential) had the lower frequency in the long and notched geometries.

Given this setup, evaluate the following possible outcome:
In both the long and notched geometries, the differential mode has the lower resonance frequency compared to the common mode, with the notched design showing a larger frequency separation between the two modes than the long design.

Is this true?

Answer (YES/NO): NO